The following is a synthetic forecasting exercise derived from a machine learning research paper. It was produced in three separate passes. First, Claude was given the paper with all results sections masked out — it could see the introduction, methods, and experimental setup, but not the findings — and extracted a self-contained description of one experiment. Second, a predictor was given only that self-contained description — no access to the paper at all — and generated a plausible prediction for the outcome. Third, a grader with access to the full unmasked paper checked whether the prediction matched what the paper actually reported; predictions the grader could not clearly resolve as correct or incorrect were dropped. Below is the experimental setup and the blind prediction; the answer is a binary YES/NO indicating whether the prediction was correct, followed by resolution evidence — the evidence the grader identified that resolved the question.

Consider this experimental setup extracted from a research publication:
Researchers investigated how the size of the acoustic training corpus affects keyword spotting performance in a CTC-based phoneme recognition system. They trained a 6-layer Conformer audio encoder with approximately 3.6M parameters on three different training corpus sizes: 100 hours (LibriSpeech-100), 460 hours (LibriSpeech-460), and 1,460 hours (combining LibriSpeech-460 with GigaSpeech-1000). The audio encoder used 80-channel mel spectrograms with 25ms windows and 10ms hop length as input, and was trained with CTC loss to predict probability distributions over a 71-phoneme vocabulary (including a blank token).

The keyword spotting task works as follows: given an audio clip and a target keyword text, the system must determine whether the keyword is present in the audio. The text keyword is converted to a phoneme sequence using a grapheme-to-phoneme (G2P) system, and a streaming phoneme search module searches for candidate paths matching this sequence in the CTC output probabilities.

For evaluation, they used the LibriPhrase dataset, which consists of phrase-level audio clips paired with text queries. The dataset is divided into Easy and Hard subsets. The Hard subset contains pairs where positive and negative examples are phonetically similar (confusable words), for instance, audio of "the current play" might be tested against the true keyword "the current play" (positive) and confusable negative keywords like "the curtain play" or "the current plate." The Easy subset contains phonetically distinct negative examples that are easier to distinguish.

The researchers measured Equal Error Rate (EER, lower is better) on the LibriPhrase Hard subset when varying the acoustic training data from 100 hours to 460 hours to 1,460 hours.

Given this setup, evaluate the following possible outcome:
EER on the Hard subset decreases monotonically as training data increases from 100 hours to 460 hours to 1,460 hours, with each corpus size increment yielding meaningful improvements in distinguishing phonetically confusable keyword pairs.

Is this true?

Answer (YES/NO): YES